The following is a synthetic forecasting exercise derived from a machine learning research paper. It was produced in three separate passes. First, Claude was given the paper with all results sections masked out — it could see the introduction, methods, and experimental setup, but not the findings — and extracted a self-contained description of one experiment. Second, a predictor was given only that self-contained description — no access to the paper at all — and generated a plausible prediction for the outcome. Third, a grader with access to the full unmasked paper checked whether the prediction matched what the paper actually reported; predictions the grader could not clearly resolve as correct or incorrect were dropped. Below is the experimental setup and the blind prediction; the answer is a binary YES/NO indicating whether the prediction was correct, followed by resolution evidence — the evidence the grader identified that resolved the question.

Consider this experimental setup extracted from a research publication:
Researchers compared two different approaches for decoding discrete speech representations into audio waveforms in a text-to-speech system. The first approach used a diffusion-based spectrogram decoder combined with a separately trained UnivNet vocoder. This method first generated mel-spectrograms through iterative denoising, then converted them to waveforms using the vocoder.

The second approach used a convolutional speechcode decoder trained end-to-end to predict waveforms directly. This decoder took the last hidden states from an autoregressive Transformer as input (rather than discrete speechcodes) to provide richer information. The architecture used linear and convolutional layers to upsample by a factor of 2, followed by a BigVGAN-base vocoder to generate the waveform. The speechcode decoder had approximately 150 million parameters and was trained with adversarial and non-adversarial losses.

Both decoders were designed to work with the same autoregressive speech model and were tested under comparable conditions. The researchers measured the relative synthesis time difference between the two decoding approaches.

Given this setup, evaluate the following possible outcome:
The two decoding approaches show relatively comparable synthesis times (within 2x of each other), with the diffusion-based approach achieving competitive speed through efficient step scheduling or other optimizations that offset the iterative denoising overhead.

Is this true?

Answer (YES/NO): NO